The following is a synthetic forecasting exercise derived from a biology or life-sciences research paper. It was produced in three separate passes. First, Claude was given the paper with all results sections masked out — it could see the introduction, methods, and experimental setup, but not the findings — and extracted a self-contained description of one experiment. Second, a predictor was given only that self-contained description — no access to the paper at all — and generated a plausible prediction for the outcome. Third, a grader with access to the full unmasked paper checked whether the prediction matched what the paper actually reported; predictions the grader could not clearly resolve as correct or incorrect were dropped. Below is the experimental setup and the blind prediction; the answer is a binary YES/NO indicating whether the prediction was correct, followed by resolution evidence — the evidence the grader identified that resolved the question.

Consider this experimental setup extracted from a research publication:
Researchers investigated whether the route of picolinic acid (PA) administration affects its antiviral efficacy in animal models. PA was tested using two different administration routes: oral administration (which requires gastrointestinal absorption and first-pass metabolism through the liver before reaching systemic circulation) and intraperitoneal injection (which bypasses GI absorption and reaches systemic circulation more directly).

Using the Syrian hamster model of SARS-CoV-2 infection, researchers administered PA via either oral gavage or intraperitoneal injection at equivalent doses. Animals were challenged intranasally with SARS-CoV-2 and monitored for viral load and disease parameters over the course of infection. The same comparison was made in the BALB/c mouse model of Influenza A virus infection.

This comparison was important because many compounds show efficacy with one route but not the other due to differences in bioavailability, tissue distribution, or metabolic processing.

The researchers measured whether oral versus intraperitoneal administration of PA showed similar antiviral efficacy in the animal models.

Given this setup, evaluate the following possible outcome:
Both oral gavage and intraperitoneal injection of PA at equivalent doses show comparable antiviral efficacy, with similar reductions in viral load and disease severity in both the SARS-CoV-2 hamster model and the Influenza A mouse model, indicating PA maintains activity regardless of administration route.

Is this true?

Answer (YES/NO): YES